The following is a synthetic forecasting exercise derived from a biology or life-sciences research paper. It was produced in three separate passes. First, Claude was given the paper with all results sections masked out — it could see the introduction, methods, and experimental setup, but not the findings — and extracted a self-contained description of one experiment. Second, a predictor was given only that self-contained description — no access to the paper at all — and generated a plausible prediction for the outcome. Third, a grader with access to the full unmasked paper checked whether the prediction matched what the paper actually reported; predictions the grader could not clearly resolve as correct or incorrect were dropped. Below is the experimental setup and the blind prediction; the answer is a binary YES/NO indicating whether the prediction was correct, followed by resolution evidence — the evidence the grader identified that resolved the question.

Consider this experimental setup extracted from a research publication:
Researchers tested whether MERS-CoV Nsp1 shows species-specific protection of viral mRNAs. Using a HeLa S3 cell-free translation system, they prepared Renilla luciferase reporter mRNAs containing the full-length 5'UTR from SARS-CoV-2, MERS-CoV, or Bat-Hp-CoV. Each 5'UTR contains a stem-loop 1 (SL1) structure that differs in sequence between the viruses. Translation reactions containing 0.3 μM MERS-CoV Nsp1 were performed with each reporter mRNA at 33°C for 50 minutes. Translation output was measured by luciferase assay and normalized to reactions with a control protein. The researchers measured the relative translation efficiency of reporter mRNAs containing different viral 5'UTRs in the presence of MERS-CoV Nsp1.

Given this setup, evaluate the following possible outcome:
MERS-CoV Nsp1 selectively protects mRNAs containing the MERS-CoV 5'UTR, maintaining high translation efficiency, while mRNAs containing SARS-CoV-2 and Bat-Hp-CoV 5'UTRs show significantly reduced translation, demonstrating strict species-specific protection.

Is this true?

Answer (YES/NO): NO